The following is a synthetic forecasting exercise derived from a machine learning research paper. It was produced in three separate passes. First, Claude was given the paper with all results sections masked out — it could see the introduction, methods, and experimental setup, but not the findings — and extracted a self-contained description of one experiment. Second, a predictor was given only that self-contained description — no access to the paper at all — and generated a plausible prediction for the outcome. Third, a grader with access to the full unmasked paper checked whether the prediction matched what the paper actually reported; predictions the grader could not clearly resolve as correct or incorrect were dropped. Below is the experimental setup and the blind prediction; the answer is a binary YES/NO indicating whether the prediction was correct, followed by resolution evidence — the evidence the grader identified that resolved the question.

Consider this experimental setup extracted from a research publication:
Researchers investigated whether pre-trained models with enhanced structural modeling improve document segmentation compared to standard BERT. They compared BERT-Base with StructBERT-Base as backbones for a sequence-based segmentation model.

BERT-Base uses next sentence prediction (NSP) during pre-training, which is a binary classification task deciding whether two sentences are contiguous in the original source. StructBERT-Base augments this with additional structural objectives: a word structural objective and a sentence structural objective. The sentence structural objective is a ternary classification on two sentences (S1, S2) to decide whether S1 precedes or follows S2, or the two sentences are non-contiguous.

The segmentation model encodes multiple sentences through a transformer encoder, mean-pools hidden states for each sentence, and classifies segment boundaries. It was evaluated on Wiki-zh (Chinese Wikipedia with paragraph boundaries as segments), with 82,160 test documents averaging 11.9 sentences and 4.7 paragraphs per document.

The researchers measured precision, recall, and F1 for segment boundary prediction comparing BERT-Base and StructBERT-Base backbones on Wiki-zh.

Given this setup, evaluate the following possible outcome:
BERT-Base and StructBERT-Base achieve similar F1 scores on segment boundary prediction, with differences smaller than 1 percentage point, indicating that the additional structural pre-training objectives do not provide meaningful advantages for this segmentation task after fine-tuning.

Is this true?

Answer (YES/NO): NO